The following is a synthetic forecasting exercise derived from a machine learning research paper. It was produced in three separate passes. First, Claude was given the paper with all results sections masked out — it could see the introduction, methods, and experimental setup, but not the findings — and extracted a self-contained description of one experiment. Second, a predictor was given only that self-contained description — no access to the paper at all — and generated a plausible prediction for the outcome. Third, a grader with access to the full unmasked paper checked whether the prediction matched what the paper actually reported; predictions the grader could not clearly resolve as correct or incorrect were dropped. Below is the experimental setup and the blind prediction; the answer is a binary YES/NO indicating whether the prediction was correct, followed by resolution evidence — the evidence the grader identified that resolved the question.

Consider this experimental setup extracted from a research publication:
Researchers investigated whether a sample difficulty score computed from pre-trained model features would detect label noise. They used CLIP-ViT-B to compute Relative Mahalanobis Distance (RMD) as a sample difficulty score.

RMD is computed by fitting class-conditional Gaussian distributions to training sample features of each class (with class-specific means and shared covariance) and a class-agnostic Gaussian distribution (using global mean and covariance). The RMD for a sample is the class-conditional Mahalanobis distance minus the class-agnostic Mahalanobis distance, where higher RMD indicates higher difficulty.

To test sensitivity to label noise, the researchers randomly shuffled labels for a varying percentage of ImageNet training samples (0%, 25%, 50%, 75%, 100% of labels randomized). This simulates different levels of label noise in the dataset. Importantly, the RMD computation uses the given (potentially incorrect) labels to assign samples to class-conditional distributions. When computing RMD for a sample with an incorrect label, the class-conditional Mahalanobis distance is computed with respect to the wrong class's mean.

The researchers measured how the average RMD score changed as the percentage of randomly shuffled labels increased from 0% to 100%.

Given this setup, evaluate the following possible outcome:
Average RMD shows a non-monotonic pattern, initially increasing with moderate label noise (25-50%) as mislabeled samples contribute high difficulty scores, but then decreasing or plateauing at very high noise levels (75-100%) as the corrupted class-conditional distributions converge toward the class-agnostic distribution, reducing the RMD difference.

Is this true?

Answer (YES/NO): NO